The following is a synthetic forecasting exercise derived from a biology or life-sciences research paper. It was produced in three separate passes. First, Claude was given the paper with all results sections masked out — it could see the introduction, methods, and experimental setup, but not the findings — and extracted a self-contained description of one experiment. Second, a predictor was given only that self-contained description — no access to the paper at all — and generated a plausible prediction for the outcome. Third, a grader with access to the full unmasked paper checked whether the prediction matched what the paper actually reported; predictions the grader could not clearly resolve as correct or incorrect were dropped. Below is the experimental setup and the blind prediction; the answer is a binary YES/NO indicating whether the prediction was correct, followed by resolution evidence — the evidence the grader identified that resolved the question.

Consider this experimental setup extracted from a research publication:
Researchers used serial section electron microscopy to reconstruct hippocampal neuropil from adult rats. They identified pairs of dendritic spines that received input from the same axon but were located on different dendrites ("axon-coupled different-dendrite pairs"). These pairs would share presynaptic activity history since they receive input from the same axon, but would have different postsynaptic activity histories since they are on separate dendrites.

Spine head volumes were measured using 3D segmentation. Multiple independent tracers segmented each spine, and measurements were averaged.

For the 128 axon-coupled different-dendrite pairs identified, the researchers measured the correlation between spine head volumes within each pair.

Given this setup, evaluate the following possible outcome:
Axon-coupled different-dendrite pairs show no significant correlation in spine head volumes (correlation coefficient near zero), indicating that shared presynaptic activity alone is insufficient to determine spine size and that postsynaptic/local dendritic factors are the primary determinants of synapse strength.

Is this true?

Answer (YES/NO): YES